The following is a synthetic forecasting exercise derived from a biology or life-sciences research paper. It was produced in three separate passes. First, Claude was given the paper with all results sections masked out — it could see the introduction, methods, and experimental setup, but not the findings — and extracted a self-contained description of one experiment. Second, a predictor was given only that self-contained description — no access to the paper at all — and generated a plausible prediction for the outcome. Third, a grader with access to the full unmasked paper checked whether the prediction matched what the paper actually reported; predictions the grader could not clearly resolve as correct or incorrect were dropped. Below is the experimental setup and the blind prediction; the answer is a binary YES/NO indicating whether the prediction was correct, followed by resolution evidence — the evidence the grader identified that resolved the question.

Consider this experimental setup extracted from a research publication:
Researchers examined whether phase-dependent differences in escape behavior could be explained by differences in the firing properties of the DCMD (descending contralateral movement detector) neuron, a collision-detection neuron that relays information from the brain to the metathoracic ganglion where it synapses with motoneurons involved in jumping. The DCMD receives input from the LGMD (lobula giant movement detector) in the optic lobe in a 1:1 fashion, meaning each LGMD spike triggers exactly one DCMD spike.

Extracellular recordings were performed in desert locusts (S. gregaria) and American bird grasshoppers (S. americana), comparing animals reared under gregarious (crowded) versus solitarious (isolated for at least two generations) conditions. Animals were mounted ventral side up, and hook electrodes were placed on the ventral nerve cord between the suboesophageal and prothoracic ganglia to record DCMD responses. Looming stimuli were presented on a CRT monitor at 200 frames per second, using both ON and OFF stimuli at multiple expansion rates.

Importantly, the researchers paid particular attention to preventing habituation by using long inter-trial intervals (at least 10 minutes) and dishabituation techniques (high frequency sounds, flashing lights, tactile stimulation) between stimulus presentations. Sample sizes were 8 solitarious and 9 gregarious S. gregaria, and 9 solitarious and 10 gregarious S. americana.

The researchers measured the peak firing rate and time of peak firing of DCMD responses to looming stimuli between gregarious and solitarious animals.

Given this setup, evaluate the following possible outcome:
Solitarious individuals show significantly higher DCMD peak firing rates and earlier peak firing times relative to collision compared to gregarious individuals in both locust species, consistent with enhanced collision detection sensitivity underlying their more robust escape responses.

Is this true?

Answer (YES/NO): NO